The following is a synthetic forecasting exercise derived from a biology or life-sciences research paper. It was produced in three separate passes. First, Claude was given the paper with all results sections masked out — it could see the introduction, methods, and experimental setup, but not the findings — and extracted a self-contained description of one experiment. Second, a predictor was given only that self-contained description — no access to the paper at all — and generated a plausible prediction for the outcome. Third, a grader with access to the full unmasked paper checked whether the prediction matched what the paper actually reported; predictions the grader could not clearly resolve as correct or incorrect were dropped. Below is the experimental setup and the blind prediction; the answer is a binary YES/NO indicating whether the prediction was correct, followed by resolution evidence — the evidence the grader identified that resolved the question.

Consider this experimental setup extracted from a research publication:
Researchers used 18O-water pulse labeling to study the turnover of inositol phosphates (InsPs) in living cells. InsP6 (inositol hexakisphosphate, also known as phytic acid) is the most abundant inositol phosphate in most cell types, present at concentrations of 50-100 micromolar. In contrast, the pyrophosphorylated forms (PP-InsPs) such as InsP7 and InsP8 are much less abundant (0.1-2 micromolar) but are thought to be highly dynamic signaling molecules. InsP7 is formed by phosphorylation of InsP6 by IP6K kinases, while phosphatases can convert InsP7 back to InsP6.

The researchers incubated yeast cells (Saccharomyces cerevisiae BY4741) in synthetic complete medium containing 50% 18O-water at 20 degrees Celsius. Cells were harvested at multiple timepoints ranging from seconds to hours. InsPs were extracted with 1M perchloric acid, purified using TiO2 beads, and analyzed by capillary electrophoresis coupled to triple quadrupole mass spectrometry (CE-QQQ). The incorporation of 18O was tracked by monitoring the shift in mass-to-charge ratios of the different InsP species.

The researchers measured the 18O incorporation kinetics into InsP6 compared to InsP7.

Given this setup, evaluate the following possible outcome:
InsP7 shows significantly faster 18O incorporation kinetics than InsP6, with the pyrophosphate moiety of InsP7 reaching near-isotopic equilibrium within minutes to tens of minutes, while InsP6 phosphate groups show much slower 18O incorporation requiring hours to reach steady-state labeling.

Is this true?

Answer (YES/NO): YES